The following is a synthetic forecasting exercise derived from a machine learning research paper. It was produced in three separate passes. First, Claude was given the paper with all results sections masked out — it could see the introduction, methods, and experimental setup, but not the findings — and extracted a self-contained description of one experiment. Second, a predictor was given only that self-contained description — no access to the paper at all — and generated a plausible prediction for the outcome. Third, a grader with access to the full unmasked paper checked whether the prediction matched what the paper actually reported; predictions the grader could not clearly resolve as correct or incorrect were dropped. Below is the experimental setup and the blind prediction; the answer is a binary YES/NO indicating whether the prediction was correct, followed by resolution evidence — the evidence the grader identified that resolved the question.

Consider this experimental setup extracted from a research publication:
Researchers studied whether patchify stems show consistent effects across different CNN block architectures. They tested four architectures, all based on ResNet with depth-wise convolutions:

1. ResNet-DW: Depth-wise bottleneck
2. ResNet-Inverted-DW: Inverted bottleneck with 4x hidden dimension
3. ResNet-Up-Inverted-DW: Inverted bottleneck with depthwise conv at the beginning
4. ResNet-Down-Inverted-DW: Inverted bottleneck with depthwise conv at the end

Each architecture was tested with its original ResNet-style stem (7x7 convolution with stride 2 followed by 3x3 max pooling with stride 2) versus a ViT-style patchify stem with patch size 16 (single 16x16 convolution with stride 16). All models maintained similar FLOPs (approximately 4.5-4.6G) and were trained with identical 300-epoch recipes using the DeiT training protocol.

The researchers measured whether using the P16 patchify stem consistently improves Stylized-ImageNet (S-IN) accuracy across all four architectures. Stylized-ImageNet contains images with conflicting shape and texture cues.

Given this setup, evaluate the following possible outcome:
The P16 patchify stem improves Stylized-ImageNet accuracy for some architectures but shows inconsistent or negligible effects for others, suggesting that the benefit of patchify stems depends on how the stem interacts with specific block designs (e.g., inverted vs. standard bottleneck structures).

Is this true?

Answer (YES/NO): NO